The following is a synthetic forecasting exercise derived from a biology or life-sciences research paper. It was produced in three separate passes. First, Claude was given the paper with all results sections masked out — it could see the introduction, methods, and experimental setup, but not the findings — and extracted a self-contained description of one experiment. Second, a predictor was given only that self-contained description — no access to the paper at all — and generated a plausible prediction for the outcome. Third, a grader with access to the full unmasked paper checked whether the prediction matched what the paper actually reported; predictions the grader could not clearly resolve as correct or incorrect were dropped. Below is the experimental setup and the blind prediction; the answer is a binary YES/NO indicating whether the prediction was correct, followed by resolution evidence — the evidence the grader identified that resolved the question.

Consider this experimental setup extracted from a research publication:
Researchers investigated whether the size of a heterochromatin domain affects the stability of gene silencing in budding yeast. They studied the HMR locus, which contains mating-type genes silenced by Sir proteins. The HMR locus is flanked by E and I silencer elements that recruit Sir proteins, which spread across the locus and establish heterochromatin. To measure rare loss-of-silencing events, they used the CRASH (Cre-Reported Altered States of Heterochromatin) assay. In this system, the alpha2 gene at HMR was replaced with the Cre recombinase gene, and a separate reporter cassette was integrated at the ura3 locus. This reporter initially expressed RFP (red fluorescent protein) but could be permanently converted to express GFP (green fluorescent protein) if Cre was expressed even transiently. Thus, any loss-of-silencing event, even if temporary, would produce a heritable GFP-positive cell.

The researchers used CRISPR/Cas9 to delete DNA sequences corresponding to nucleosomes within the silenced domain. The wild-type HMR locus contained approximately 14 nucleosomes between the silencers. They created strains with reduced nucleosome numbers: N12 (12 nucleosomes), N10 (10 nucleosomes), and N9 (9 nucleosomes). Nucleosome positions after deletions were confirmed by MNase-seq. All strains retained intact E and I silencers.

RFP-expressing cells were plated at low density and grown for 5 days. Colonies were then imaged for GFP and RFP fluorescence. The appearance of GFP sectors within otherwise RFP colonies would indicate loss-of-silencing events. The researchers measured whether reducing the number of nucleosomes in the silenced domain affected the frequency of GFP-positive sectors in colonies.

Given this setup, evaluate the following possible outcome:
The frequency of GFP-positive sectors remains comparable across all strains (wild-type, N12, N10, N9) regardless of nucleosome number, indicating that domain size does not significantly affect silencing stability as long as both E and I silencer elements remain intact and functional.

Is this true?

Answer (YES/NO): NO